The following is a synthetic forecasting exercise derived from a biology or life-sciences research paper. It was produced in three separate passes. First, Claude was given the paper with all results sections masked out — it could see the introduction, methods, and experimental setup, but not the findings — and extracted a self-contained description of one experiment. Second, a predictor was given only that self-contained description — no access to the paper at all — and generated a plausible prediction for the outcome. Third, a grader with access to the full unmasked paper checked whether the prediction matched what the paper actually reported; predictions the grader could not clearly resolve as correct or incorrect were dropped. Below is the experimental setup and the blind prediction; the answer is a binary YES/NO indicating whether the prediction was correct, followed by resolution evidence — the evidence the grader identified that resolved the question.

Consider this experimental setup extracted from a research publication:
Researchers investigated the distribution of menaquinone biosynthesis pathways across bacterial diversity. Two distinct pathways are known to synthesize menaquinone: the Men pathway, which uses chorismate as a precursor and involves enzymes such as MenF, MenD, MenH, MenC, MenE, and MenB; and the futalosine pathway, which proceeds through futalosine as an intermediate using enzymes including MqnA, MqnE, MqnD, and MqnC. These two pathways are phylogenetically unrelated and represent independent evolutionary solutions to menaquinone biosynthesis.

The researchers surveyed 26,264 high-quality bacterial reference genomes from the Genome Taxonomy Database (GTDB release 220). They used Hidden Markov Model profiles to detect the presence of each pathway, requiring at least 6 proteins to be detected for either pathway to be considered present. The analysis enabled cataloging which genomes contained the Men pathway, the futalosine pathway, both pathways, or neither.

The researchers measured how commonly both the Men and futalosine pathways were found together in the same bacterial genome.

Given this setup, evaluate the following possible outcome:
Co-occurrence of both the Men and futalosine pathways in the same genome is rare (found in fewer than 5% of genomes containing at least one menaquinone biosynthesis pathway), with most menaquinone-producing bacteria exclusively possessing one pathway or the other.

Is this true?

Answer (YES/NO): YES